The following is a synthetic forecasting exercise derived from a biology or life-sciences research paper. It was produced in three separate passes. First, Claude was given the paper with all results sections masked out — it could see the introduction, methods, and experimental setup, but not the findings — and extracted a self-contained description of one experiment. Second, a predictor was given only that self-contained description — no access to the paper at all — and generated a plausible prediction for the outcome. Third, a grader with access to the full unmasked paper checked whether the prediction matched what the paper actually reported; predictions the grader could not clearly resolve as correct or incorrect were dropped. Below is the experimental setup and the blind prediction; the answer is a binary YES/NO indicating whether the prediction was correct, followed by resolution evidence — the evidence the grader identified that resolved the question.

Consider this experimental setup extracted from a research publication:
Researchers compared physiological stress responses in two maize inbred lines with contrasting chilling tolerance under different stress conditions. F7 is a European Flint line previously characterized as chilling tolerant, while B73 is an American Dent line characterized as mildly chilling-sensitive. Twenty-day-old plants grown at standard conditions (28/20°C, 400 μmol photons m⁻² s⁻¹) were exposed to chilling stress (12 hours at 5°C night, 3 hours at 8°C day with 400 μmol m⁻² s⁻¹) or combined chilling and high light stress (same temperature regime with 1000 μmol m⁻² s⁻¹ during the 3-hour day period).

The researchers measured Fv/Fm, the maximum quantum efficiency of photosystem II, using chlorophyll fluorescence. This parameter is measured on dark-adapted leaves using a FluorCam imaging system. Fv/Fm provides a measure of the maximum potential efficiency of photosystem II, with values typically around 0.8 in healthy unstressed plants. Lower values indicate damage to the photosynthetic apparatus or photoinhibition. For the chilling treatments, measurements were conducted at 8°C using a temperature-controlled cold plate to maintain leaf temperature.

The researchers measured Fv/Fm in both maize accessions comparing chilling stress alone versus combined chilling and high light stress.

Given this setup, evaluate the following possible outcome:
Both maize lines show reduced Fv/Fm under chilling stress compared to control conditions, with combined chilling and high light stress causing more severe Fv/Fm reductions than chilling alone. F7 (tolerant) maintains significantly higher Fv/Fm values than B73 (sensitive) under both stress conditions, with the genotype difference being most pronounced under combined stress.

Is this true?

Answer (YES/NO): NO